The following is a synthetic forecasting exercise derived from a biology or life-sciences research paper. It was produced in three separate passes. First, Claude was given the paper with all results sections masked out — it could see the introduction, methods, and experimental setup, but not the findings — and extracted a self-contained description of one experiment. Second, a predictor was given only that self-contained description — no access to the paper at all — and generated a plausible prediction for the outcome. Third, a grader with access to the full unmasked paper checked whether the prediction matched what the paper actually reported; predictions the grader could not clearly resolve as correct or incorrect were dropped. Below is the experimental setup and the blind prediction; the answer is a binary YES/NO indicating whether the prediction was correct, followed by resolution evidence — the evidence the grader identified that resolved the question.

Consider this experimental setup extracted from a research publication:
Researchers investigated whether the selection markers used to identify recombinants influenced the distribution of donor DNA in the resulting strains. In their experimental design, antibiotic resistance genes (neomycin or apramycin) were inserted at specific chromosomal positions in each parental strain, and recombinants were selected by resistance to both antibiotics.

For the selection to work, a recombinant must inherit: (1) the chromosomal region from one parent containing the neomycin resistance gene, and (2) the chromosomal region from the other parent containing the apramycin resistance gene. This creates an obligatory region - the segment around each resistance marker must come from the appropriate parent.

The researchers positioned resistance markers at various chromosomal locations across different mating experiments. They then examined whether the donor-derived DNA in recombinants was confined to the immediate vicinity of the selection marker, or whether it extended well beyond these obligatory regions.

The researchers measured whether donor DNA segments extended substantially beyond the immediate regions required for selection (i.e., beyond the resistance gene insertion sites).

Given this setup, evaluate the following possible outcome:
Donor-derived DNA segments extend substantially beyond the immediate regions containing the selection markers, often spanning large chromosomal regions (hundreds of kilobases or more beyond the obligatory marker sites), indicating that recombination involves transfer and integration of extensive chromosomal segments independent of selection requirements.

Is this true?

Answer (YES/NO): YES